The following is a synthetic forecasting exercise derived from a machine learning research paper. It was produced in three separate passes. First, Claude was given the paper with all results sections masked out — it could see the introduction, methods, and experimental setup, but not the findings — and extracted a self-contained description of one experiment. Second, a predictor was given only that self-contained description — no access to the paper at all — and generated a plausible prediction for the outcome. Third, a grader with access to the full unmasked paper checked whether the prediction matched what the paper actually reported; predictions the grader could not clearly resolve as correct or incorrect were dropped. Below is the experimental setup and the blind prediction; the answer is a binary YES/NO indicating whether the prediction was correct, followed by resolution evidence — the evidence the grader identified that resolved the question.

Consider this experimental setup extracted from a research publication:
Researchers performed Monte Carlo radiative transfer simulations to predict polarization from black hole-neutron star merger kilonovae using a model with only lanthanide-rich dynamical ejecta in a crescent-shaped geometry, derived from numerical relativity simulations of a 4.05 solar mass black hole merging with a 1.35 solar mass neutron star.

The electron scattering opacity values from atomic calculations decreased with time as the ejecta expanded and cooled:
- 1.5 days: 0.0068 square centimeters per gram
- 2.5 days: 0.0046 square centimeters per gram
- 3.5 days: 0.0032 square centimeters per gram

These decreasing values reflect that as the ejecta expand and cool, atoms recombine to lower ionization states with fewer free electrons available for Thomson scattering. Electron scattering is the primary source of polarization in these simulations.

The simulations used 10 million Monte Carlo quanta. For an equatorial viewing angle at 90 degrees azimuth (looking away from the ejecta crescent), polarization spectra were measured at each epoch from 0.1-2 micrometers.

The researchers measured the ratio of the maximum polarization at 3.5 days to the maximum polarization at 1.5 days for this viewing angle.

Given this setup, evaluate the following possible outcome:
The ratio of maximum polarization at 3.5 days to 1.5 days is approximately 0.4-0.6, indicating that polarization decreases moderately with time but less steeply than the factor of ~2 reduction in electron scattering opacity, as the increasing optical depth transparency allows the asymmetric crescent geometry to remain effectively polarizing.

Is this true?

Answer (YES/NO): NO